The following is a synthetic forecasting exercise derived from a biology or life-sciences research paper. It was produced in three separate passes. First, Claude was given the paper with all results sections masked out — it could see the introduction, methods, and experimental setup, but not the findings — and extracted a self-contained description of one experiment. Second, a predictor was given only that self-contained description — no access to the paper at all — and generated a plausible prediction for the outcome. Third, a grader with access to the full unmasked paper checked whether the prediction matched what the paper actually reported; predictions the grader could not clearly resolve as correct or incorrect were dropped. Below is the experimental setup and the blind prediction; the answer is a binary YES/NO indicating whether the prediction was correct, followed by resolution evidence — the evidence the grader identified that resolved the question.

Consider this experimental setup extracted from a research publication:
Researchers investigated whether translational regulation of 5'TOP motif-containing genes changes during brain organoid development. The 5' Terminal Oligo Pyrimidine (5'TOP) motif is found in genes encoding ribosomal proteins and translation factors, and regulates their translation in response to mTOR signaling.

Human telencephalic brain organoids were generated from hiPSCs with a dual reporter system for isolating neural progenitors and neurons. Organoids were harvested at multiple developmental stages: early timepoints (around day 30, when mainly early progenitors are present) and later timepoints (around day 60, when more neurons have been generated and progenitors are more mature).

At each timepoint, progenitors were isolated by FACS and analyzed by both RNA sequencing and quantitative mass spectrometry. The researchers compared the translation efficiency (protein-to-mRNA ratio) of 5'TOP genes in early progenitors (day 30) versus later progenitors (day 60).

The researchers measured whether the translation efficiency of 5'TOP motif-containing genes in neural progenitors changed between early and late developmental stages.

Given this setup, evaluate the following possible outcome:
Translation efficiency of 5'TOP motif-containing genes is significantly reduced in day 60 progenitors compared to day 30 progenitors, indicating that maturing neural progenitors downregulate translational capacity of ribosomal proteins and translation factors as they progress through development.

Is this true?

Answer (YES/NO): NO